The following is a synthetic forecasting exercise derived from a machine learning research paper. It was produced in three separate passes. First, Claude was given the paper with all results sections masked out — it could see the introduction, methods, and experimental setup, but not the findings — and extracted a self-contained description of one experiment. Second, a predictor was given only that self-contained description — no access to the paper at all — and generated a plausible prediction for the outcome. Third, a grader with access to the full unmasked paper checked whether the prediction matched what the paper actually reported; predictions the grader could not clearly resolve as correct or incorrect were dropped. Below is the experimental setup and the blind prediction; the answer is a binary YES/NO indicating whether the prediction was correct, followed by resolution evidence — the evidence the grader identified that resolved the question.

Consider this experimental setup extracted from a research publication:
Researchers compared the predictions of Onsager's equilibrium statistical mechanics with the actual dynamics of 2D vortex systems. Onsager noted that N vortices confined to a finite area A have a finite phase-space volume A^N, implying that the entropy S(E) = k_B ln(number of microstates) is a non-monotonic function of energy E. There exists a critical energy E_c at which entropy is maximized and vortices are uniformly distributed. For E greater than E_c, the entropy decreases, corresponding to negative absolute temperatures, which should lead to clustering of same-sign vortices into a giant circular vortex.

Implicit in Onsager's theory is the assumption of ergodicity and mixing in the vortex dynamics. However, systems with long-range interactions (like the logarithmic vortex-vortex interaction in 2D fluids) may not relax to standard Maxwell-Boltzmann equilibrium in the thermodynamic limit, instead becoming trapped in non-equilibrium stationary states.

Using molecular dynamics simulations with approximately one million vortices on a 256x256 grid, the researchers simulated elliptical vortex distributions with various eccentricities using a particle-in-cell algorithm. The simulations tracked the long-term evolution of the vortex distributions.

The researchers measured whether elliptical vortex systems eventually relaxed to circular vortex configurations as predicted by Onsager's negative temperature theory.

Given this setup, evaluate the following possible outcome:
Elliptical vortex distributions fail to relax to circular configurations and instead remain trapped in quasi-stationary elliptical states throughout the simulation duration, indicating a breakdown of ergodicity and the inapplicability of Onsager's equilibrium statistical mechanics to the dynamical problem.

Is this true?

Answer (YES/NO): NO